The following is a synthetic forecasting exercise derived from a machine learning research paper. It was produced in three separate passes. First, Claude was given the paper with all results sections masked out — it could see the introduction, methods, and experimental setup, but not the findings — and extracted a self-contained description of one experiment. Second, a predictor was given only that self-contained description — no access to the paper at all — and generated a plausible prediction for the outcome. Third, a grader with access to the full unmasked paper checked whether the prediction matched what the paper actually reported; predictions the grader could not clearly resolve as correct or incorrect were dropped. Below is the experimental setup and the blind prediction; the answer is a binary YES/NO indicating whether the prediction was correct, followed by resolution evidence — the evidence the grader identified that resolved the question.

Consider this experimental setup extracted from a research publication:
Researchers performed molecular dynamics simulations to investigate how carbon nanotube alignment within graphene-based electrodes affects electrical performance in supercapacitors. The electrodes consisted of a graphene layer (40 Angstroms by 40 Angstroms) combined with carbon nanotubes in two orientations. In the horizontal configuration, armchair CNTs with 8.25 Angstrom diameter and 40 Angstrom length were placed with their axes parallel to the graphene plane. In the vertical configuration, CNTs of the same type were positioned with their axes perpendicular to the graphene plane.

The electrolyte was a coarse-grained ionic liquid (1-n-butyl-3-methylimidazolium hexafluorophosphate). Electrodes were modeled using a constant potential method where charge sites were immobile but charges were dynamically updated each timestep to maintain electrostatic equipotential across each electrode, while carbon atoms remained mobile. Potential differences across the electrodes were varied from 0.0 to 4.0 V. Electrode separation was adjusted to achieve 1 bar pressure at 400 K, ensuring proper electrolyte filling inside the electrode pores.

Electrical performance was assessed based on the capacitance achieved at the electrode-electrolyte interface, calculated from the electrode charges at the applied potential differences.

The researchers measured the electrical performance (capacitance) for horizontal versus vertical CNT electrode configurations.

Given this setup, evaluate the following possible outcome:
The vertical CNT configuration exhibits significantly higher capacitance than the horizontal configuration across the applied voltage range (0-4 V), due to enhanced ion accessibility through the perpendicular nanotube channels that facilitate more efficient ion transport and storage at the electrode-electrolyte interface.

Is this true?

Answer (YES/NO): YES